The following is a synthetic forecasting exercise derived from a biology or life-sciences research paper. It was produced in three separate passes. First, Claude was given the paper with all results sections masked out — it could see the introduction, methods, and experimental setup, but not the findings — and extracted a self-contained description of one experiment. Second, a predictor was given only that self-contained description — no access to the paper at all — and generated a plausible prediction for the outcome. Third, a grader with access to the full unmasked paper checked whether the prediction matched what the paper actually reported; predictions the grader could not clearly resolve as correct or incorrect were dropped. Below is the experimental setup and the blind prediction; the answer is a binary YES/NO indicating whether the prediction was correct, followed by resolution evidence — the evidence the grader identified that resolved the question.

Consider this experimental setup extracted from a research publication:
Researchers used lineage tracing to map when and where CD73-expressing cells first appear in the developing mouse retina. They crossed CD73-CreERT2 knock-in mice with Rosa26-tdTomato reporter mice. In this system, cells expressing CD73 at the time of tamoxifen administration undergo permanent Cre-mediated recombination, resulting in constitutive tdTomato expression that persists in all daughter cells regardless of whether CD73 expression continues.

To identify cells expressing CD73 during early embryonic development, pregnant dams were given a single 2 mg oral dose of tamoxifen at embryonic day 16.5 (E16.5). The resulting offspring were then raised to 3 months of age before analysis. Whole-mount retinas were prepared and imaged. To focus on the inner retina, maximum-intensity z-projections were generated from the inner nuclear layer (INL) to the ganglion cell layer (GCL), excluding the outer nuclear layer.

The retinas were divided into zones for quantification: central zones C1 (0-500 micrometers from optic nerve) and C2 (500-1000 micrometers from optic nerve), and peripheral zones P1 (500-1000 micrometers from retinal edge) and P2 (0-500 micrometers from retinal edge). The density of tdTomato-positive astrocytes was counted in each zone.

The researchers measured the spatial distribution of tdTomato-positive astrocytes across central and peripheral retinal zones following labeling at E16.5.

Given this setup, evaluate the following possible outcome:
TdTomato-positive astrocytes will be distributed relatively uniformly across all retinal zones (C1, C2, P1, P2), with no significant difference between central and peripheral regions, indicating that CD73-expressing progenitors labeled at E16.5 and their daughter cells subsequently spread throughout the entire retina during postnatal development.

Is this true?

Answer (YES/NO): NO